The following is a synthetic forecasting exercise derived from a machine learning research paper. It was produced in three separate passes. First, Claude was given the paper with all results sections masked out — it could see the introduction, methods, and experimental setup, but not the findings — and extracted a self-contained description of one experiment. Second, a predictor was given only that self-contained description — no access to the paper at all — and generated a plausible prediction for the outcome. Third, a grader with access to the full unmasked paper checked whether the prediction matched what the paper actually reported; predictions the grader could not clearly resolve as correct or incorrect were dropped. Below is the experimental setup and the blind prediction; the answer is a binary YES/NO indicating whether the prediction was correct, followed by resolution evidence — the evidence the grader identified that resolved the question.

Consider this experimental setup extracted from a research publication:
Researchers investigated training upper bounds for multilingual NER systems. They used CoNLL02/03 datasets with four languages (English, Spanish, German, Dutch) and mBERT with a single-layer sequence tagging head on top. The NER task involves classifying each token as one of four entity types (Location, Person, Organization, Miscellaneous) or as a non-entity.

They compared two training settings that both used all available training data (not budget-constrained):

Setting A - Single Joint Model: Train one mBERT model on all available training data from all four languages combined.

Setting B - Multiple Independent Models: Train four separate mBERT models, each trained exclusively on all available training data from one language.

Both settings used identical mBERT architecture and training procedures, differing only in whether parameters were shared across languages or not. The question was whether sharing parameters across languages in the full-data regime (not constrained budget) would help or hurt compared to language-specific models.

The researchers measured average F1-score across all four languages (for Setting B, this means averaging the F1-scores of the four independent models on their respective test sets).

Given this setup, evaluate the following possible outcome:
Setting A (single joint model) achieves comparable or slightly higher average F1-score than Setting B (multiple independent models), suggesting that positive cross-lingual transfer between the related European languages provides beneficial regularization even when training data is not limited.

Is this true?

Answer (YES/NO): YES